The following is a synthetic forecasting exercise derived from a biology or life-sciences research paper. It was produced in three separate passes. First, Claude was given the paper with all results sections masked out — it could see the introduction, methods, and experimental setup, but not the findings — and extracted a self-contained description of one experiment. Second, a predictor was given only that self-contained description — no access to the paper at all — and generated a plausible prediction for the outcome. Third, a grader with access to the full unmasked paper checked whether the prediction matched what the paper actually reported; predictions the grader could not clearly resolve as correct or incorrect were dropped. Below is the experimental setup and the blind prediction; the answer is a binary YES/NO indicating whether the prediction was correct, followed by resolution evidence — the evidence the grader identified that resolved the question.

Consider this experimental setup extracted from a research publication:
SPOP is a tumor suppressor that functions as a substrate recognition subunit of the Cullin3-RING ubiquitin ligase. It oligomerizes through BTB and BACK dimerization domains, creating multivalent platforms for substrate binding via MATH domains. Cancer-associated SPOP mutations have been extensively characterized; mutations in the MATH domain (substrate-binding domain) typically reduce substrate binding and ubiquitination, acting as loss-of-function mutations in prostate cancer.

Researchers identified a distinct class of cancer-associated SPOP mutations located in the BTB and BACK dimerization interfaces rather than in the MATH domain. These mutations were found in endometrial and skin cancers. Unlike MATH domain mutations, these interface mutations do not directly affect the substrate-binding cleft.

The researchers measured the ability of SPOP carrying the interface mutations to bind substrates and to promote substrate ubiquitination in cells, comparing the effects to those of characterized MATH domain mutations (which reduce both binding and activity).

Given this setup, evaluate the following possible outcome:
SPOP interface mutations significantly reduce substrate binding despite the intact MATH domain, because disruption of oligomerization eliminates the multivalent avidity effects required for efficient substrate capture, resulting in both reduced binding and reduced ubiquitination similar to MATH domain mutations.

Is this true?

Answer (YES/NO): NO